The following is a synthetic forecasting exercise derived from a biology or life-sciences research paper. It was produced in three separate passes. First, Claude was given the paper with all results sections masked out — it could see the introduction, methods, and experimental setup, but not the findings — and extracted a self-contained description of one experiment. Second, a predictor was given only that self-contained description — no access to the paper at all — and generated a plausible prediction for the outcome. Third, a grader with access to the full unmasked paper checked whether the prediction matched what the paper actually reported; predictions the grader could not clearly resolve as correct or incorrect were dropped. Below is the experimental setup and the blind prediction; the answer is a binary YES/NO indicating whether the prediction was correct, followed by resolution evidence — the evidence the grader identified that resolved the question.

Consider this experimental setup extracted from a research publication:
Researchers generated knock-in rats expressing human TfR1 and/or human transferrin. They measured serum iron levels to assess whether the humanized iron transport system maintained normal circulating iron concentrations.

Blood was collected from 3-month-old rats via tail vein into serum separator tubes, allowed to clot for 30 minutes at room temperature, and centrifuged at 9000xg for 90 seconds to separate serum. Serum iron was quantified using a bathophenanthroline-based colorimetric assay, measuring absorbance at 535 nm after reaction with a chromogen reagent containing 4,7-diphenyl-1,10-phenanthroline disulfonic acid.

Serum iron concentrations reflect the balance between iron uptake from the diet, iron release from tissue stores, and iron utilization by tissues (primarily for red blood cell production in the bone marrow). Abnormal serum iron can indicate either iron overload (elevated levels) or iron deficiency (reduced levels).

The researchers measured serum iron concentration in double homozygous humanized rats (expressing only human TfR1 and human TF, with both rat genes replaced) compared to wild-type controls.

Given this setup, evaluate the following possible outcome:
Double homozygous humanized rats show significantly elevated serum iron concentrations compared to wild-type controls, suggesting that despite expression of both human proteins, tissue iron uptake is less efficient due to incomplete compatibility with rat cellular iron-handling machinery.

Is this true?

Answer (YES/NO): NO